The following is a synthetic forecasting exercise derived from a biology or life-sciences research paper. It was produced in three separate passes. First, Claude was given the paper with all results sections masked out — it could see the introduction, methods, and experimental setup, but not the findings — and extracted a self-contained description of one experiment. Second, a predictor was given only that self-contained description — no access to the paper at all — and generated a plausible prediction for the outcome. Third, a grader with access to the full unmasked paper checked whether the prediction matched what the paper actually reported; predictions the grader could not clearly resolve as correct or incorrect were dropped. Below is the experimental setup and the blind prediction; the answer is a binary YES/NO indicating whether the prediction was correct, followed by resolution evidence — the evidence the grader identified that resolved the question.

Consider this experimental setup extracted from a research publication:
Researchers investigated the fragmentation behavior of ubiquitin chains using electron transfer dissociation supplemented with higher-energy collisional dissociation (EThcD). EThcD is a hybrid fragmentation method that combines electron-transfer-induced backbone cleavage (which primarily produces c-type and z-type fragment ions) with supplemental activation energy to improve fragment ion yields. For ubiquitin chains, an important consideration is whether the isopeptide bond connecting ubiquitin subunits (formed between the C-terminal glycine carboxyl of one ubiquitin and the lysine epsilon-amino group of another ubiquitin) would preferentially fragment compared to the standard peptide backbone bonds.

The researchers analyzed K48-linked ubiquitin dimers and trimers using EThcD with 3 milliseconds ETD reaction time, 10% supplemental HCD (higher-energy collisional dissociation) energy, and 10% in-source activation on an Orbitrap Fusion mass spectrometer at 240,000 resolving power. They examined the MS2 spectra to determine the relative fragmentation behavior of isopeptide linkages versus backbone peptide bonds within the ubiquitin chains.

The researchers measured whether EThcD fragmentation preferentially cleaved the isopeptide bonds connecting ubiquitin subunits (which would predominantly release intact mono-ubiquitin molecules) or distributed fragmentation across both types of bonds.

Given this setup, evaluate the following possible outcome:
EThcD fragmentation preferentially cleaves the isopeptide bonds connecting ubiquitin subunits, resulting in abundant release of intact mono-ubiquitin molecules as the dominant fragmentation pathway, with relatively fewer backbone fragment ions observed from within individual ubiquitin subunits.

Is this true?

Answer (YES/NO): NO